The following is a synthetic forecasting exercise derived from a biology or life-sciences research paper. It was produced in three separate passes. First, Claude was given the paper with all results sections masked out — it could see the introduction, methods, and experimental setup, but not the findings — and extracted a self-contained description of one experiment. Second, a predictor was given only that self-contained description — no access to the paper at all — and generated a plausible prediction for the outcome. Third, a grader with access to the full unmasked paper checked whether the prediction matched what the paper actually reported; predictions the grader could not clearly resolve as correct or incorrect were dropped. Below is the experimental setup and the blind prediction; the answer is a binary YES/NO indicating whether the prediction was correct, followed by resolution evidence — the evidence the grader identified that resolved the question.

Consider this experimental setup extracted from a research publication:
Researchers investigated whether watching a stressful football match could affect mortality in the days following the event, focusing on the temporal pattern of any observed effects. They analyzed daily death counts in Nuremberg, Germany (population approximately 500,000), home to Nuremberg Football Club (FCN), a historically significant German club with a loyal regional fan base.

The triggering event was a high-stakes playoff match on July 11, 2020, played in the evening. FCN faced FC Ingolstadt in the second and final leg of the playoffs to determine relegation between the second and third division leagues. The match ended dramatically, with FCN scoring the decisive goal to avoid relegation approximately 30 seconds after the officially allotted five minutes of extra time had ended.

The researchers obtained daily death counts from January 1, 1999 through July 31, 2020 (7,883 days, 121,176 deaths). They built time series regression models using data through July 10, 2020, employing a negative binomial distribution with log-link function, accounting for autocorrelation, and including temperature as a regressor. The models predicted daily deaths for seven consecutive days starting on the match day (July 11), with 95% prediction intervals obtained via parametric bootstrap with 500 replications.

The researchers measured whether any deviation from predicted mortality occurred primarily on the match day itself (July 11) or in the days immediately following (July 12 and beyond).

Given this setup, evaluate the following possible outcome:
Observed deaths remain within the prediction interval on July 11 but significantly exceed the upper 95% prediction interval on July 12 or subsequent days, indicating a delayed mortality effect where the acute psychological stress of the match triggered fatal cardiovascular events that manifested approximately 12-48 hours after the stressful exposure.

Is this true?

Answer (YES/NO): YES